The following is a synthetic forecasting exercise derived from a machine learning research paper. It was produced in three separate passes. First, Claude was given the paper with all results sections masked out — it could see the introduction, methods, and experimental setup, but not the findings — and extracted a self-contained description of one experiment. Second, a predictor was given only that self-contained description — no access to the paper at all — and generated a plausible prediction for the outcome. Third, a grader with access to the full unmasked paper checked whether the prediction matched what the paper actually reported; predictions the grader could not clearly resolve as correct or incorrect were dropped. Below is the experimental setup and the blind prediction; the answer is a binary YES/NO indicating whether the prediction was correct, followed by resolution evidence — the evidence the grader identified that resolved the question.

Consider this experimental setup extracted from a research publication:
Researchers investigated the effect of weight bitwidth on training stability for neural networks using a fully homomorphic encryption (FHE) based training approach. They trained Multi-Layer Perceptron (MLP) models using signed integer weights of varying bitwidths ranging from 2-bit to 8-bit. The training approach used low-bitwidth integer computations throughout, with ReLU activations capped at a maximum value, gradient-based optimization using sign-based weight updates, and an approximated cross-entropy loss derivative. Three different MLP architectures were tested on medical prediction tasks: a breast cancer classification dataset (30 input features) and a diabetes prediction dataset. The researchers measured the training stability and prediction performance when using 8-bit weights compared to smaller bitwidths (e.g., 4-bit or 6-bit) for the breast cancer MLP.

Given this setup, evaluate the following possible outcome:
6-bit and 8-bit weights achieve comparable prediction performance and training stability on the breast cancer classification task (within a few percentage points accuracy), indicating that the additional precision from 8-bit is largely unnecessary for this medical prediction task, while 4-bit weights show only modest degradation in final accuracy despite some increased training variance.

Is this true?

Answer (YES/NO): NO